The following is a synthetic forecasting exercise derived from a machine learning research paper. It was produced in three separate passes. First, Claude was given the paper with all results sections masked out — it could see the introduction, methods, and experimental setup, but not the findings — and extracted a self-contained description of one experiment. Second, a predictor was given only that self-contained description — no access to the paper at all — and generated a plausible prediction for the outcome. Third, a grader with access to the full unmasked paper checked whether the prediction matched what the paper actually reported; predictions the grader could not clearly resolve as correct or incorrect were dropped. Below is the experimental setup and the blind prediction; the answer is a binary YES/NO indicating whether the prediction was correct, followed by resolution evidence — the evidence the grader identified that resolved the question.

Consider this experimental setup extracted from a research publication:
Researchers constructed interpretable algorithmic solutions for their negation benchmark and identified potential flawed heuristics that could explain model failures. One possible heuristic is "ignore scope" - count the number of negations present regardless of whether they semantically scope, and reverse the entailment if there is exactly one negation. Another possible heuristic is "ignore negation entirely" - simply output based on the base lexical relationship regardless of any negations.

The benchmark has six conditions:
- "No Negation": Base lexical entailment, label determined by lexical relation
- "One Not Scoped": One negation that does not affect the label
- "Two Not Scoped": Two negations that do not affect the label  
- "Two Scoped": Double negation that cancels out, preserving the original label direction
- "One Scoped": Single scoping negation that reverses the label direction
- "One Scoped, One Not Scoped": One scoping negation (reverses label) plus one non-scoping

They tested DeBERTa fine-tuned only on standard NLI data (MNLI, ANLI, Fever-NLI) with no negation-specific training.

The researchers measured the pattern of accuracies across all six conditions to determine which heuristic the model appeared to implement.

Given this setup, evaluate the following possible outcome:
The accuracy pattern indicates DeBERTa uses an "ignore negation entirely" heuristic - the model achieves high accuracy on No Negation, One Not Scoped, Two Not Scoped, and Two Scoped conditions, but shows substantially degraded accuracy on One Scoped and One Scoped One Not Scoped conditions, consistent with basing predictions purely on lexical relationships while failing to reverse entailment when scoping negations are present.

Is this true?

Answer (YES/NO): YES